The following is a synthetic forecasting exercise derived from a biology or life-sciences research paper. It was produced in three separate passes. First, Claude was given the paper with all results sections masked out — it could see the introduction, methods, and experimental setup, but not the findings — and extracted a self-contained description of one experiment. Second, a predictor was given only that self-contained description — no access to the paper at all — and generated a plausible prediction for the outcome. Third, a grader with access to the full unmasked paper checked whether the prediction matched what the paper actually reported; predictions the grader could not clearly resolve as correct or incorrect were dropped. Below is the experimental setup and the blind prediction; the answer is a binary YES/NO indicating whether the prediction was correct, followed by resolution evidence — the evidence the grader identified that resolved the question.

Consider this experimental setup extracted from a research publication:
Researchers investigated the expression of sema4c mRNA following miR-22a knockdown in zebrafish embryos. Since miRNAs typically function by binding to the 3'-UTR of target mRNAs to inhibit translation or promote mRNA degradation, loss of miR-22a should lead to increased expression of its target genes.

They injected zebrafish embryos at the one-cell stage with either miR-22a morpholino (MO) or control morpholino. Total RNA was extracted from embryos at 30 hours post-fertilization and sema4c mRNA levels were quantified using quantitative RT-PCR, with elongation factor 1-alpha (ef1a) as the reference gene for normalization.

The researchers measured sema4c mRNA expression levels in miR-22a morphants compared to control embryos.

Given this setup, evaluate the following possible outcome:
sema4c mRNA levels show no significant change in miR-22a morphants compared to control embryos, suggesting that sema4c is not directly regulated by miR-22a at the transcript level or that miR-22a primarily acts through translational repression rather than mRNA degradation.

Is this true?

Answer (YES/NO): NO